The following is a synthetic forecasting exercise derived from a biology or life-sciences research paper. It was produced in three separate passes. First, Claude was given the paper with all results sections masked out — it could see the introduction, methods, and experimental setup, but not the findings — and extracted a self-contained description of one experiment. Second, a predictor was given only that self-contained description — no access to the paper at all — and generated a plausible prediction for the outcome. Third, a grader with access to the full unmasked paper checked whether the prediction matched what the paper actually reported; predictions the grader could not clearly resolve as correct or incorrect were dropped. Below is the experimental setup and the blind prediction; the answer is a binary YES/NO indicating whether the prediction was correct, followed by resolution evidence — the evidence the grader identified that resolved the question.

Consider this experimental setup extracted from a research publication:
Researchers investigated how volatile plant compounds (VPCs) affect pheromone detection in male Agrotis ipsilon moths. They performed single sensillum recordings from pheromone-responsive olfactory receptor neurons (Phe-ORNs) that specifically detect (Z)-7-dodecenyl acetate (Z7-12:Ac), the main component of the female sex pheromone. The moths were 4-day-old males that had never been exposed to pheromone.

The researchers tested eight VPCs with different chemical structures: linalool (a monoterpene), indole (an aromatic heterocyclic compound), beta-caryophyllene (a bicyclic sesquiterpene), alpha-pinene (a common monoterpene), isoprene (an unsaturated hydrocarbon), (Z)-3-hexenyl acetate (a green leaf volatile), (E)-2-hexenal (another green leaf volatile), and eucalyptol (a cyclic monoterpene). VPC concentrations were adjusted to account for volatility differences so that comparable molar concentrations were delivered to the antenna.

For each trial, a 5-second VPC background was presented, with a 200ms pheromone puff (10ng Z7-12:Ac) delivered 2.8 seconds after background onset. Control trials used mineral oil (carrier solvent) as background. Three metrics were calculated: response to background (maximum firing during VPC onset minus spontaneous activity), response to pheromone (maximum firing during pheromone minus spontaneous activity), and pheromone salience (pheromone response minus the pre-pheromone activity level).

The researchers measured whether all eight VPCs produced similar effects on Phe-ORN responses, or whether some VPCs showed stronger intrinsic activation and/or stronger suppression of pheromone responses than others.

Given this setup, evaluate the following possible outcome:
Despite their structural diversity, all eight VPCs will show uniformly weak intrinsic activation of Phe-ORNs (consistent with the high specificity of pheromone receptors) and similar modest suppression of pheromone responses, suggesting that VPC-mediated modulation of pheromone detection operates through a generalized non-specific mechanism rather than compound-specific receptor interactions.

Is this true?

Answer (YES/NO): NO